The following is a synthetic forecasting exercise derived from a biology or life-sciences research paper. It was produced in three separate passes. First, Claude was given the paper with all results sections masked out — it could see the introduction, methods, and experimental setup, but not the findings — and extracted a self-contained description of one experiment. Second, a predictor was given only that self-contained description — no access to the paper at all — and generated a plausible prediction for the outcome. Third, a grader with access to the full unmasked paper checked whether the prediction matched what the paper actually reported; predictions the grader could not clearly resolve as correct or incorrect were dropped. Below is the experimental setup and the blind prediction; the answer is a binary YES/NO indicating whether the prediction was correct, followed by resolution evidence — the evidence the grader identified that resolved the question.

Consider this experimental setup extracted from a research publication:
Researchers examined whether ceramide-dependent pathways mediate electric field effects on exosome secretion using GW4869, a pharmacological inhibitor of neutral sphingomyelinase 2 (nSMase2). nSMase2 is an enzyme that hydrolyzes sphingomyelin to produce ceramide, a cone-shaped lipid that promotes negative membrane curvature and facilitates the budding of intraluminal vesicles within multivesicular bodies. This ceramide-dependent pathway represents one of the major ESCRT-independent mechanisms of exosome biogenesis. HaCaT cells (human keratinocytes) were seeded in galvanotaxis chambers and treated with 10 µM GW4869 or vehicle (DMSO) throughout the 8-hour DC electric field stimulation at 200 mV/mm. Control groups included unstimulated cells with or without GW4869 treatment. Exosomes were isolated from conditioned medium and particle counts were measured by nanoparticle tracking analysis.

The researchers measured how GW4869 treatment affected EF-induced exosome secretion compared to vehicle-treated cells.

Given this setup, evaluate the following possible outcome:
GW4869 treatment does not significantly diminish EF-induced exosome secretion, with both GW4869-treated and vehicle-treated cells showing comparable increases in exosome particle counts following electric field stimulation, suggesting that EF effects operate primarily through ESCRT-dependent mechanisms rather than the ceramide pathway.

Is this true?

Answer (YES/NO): NO